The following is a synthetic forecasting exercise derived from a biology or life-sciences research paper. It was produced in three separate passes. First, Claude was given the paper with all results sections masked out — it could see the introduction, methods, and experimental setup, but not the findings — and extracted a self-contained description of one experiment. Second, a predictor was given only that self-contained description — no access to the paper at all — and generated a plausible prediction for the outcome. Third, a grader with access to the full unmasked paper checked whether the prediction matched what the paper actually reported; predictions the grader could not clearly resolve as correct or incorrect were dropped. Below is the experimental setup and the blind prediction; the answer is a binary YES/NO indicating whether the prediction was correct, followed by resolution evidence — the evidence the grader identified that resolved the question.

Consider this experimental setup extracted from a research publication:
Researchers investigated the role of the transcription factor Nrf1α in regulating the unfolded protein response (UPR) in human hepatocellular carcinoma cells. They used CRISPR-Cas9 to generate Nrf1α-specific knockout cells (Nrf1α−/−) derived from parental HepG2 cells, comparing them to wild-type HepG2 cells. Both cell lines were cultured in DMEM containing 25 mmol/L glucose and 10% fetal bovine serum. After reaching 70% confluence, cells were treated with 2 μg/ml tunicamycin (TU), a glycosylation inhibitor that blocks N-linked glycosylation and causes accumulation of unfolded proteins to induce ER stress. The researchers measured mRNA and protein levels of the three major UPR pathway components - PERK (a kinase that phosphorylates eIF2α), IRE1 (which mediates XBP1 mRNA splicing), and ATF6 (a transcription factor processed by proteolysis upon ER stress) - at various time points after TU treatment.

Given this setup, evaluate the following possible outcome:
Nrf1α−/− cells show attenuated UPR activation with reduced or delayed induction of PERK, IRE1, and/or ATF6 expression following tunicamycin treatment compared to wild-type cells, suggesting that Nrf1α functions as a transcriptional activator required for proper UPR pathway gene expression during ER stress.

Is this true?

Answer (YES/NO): YES